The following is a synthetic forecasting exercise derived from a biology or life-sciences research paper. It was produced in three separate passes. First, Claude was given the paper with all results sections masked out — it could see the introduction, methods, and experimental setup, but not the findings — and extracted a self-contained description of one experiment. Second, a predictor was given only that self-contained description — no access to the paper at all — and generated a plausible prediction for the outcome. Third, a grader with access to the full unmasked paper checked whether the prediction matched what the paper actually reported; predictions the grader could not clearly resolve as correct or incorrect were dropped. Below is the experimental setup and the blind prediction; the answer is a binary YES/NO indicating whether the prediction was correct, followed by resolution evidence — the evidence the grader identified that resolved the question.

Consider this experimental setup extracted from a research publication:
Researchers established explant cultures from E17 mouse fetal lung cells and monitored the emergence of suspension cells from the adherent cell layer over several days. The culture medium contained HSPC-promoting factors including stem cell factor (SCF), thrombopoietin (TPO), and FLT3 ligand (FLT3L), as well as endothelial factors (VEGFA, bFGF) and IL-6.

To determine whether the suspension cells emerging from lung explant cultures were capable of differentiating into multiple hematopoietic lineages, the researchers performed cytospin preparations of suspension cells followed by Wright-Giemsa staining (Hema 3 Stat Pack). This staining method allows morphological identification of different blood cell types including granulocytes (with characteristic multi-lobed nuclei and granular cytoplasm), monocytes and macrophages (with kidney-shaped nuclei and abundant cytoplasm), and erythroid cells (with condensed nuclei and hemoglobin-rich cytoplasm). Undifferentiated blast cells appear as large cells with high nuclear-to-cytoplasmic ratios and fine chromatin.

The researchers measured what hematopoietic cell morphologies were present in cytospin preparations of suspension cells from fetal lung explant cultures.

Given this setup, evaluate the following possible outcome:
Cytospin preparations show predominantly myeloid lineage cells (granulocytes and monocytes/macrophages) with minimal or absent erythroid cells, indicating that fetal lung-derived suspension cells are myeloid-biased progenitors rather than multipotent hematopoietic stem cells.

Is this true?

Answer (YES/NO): NO